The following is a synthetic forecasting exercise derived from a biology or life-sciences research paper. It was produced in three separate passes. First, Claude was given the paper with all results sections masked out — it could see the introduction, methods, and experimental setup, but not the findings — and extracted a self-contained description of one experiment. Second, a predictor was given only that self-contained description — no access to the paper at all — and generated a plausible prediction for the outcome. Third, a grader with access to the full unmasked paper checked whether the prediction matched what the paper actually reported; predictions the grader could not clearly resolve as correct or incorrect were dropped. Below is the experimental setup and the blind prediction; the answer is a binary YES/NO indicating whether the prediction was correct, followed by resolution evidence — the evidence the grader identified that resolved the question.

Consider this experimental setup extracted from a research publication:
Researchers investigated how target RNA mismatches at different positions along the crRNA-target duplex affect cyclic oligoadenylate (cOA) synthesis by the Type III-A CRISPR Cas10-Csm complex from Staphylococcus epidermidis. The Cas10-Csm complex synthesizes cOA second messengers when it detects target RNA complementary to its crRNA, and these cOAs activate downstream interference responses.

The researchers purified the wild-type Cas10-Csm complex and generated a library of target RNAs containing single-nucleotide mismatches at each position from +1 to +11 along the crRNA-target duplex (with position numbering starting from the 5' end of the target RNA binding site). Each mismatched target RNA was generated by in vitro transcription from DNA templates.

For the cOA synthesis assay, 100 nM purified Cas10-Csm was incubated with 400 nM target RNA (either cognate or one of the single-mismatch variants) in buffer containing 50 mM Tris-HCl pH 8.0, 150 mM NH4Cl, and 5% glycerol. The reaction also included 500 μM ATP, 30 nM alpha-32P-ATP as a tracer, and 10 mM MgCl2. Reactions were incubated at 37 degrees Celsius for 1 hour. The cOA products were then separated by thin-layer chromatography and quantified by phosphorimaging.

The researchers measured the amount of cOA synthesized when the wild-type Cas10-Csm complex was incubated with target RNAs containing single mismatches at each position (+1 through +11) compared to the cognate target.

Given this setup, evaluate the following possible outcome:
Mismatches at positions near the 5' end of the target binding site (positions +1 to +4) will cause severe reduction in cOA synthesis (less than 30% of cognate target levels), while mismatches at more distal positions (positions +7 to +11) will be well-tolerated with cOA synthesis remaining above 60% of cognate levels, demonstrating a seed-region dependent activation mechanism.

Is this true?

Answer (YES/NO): NO